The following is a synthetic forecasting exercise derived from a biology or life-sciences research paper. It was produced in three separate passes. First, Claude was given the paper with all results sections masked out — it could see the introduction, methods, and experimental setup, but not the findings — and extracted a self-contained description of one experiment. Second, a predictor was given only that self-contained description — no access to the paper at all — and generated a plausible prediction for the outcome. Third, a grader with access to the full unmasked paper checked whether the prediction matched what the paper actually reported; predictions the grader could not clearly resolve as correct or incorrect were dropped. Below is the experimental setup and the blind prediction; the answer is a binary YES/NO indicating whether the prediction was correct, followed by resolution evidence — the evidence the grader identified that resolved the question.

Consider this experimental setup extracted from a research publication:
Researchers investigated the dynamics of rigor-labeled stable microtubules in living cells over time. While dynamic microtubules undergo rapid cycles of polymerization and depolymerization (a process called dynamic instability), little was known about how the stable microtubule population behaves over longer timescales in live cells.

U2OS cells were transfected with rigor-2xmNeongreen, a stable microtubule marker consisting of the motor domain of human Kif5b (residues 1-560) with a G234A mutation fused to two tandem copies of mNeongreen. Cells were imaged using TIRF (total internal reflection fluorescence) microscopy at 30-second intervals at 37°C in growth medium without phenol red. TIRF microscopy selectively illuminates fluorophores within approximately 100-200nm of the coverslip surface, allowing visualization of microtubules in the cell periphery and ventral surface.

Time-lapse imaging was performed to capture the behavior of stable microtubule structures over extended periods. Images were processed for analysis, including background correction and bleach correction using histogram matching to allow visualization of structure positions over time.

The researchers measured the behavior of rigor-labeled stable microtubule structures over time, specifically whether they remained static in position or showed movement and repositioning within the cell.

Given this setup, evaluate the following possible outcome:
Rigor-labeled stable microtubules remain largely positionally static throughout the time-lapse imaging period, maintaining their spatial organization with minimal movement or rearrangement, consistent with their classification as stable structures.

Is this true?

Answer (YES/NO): NO